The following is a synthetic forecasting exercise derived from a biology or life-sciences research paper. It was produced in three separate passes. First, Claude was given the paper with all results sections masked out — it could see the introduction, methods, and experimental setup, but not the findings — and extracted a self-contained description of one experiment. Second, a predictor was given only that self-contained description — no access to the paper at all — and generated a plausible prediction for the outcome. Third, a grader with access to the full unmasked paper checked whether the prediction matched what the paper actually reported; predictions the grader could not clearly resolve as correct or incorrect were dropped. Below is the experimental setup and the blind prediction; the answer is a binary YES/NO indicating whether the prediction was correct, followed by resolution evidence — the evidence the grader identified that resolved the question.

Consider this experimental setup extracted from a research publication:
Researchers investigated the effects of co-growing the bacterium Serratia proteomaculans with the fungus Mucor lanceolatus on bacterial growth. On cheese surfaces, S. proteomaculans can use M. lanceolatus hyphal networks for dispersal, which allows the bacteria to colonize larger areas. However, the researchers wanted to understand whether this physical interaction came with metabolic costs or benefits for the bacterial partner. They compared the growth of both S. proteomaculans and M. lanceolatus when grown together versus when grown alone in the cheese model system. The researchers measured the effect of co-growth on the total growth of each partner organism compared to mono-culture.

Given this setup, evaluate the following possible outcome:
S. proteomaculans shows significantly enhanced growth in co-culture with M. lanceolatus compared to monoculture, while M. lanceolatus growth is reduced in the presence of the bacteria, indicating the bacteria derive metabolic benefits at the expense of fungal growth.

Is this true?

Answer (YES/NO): NO